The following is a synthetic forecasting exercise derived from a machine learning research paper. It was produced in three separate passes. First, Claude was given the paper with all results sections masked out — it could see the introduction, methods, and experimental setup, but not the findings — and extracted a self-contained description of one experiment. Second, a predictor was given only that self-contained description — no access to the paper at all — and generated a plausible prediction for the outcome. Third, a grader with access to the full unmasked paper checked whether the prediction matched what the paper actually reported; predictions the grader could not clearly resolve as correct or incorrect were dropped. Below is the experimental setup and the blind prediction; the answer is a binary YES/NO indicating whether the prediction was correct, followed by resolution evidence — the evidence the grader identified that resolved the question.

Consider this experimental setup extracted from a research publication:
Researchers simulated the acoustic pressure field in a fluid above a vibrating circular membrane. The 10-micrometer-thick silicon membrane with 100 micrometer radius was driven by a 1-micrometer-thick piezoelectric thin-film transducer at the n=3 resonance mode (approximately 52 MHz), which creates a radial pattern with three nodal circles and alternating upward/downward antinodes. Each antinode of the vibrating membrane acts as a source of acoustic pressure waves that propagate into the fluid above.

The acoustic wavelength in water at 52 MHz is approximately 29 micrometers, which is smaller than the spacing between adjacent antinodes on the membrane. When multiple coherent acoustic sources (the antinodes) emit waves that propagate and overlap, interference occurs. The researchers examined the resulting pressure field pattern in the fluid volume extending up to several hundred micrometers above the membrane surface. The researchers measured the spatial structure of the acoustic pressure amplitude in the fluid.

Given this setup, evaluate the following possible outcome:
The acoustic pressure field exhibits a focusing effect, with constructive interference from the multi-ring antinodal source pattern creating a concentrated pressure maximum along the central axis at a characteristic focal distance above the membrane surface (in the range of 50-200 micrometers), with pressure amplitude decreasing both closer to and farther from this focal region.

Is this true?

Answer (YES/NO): YES